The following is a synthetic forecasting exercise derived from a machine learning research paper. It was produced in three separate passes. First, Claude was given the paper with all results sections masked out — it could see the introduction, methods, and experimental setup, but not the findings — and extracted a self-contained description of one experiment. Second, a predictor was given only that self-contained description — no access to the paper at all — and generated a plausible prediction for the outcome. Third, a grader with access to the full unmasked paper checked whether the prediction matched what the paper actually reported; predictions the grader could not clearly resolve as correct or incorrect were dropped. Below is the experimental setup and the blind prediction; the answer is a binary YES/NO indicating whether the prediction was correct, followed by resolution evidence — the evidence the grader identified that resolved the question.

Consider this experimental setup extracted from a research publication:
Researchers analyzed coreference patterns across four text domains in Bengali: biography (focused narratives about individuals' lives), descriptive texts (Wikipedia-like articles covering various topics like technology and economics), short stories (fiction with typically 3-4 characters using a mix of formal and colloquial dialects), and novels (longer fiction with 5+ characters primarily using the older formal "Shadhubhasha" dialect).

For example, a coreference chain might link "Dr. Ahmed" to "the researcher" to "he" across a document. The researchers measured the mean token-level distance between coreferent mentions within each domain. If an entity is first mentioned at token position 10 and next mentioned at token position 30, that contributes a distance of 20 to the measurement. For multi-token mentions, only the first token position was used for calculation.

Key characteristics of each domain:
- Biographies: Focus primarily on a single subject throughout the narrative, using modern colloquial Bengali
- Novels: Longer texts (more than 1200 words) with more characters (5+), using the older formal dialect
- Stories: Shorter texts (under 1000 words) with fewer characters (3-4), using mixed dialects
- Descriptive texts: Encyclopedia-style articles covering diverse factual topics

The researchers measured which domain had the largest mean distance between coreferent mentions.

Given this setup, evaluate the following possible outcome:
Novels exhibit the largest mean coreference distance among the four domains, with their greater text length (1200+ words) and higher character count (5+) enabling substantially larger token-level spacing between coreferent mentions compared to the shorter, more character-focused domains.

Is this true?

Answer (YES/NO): YES